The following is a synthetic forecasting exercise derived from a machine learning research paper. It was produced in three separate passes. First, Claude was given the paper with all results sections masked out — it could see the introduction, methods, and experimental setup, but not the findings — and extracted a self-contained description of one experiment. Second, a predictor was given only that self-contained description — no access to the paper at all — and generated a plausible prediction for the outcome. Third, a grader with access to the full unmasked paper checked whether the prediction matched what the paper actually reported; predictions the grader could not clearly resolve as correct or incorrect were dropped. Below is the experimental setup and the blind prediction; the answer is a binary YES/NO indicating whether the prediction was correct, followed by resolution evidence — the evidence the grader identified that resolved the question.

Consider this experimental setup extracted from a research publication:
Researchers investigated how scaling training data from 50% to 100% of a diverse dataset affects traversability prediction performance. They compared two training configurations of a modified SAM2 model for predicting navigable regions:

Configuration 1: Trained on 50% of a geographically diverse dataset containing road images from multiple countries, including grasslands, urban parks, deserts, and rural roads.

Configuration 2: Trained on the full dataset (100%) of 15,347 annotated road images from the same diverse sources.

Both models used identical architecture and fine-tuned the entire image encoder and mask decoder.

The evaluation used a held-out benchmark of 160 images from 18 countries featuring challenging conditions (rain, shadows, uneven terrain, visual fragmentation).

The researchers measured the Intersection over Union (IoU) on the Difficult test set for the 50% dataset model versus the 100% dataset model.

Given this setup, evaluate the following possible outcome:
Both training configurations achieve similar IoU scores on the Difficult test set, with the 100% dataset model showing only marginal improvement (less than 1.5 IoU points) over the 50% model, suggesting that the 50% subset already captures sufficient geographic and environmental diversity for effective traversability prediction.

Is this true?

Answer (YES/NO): NO